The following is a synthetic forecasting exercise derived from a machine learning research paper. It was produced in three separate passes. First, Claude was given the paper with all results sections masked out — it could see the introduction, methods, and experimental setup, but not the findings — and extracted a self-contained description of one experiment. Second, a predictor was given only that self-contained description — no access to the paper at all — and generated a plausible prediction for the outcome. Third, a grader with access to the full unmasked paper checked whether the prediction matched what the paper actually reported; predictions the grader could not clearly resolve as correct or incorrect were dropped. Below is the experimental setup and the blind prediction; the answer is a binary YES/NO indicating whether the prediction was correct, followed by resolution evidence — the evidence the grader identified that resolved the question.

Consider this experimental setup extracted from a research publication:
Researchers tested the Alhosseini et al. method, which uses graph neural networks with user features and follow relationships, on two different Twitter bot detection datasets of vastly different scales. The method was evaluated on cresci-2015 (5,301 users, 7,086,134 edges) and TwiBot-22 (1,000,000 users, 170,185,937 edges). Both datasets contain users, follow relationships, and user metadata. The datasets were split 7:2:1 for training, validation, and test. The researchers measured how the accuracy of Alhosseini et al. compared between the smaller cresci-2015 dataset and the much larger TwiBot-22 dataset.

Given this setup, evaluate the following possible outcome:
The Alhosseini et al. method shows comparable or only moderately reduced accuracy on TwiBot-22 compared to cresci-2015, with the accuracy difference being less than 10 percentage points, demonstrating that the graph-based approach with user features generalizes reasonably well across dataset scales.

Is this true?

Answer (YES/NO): NO